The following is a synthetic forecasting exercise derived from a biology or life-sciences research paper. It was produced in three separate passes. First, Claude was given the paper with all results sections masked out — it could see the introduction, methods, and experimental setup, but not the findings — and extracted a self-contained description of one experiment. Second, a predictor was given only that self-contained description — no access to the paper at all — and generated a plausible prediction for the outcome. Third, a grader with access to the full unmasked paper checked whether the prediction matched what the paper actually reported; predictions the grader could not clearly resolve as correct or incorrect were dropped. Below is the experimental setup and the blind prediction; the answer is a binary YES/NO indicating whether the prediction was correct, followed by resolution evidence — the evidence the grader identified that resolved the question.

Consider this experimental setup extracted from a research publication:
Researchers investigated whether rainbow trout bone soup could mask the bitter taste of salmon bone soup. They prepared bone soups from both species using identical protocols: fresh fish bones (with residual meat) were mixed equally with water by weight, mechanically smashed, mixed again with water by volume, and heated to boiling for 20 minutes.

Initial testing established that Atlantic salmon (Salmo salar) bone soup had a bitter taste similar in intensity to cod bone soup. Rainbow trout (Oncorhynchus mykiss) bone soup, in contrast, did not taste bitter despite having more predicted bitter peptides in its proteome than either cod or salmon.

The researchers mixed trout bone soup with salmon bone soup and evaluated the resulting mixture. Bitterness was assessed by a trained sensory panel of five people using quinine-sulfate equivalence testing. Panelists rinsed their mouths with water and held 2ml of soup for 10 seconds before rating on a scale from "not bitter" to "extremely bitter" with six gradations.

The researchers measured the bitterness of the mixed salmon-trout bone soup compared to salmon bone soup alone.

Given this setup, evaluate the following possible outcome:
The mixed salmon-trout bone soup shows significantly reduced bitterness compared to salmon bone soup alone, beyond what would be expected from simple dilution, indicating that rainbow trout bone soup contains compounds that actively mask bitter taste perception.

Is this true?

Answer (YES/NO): YES